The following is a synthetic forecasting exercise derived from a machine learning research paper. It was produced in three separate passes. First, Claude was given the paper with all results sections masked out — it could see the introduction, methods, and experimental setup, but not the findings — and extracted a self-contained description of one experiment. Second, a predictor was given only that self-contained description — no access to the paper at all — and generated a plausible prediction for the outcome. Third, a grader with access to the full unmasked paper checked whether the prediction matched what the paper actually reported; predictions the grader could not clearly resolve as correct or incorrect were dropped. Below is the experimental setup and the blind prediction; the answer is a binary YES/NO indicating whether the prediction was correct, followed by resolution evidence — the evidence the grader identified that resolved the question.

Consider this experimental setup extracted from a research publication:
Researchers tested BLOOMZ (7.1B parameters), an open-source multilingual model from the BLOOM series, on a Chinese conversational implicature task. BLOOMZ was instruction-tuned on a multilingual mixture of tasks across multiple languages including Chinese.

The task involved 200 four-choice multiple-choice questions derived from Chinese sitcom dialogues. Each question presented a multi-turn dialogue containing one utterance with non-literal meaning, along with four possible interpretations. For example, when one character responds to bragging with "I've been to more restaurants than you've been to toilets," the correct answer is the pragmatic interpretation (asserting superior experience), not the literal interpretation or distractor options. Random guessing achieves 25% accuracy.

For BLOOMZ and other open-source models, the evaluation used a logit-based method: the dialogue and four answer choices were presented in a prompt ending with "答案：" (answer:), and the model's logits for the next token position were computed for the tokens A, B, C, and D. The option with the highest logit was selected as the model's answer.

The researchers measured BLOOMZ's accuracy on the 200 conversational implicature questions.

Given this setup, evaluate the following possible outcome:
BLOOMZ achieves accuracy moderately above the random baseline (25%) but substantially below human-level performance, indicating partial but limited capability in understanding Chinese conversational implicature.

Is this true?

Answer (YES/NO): YES